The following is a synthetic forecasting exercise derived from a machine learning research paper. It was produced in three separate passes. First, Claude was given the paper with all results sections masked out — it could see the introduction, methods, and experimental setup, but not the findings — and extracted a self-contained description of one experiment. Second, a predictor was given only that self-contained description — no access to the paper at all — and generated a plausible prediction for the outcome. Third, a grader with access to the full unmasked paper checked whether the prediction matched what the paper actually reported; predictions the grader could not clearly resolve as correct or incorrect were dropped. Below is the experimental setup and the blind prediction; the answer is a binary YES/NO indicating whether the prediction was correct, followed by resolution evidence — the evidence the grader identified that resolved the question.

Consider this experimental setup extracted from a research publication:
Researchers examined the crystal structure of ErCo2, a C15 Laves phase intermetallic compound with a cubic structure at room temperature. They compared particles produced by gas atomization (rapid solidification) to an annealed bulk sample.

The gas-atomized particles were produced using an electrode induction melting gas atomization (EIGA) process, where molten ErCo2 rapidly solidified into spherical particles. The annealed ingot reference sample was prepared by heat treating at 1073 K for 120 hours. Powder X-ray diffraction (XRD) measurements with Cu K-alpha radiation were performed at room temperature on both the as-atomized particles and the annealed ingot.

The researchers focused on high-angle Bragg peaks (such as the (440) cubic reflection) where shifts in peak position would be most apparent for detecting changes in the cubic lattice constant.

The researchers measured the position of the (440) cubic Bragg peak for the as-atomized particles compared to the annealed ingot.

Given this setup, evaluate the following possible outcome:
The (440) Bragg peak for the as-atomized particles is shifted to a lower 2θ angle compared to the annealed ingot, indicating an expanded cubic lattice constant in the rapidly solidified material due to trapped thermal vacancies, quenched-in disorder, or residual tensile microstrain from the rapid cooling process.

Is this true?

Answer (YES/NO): NO